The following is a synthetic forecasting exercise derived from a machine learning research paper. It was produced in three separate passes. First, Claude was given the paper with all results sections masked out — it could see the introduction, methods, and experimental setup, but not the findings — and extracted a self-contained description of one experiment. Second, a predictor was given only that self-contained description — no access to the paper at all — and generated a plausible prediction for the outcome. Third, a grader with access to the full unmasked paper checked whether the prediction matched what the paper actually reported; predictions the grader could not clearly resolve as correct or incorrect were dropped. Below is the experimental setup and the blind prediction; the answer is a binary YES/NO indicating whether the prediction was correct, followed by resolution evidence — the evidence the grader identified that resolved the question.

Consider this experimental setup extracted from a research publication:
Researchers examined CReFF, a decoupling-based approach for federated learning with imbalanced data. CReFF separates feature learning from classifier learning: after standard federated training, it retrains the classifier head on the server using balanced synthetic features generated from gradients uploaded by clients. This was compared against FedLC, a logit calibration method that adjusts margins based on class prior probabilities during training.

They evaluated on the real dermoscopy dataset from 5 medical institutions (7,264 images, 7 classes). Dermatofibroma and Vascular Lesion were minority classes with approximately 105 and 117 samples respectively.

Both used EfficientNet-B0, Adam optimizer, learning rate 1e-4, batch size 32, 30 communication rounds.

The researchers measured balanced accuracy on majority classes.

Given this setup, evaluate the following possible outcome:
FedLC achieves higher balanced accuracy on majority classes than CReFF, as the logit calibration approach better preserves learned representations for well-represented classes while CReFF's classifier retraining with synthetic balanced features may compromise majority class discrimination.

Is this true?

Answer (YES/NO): NO